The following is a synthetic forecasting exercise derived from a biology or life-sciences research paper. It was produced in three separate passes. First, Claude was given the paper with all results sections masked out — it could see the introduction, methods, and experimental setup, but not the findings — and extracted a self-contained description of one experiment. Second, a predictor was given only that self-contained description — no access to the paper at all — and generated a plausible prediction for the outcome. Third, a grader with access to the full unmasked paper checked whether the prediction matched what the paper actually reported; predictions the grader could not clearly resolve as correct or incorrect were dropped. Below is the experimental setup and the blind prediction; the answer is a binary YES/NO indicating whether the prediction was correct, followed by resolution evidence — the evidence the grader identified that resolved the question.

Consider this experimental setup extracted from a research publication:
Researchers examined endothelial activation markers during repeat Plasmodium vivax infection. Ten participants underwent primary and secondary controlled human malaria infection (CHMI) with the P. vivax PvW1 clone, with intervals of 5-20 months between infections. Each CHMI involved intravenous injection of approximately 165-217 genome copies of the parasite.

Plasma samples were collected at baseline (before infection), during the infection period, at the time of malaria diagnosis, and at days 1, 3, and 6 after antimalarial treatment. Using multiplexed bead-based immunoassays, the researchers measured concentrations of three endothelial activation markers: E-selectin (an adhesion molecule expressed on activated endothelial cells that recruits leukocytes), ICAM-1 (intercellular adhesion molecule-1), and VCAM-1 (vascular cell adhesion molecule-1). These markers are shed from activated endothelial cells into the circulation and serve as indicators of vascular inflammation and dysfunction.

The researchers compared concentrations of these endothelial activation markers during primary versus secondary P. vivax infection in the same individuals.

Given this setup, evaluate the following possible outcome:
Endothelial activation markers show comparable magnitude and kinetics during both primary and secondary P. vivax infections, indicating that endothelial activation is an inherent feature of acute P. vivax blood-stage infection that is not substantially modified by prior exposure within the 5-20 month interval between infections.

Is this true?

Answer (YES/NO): NO